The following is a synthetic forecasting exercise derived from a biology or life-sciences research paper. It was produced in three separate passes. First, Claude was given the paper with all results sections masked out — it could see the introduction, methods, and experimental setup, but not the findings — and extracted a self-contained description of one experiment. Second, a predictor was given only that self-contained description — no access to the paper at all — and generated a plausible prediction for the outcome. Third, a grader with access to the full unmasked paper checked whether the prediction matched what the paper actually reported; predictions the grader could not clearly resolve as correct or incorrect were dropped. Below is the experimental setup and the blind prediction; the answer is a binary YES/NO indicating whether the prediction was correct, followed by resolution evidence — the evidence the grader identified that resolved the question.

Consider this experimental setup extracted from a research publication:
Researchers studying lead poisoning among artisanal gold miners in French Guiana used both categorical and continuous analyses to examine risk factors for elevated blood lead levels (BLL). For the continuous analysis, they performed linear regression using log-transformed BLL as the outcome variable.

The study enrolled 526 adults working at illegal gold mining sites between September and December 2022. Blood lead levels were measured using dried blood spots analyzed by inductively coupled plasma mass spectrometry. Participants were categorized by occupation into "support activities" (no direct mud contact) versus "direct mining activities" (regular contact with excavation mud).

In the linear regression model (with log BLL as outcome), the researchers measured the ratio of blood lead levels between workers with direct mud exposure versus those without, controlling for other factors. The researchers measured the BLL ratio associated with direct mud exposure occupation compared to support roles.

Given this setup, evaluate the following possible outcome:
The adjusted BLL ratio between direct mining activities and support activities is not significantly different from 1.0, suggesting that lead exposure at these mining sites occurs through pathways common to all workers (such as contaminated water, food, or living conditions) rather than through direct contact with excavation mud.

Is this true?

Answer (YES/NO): NO